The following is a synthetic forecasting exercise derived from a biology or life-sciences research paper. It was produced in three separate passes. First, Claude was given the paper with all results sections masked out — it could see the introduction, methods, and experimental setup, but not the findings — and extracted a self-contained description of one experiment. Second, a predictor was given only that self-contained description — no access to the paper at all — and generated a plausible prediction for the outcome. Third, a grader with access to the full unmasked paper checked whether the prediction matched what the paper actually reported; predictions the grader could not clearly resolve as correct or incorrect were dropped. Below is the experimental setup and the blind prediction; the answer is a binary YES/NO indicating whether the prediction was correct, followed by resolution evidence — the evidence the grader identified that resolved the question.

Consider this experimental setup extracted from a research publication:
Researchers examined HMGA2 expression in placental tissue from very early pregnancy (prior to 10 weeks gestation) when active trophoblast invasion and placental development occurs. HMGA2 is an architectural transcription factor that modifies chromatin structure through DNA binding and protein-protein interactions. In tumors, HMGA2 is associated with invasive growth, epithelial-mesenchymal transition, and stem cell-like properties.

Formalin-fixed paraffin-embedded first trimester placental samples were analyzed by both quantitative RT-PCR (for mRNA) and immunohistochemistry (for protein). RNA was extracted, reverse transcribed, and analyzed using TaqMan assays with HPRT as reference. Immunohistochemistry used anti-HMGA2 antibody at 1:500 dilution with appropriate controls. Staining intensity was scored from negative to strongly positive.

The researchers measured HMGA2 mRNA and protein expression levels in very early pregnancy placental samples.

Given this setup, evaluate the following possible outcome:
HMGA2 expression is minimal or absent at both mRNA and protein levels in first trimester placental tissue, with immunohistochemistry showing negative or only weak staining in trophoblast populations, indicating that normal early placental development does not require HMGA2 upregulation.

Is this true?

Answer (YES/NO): NO